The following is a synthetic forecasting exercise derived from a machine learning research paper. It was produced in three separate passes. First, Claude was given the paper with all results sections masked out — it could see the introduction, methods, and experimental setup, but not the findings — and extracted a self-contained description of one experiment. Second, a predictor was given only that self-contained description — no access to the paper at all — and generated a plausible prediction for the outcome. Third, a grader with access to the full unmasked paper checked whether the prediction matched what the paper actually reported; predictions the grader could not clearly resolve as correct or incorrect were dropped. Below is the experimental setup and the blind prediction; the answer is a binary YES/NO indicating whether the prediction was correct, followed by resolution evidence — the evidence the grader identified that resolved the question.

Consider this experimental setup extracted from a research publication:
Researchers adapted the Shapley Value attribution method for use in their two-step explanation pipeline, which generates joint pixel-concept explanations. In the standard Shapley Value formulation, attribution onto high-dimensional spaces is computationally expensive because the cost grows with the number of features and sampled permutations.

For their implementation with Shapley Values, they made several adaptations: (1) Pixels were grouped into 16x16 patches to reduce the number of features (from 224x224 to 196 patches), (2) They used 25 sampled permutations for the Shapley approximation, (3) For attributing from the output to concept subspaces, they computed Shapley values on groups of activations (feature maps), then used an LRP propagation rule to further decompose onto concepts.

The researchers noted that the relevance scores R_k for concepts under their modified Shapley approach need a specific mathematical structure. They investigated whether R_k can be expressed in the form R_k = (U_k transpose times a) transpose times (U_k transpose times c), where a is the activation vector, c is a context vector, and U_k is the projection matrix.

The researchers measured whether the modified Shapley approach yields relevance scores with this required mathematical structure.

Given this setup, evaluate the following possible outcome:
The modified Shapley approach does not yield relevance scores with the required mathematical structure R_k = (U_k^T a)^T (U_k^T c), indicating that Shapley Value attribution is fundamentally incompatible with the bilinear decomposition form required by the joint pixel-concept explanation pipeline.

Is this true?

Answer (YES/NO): NO